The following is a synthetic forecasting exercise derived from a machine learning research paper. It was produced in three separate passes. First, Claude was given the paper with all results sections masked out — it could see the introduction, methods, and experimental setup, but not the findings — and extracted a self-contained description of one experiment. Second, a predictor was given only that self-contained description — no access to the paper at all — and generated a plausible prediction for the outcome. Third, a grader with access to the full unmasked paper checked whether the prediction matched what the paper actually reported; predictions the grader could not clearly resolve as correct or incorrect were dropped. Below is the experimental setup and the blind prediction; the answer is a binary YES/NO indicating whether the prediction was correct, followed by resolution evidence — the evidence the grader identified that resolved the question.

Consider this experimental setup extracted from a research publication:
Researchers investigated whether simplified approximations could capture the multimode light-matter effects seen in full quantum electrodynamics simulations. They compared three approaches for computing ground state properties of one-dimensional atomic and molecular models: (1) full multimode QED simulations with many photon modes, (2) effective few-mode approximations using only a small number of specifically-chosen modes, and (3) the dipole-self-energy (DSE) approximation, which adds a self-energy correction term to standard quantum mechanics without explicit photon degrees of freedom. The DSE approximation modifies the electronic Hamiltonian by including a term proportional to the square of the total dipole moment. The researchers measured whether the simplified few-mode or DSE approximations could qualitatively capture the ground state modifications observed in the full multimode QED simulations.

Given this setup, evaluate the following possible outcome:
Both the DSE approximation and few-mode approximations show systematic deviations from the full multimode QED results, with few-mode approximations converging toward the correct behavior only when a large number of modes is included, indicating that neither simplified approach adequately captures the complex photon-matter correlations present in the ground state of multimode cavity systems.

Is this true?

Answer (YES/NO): NO